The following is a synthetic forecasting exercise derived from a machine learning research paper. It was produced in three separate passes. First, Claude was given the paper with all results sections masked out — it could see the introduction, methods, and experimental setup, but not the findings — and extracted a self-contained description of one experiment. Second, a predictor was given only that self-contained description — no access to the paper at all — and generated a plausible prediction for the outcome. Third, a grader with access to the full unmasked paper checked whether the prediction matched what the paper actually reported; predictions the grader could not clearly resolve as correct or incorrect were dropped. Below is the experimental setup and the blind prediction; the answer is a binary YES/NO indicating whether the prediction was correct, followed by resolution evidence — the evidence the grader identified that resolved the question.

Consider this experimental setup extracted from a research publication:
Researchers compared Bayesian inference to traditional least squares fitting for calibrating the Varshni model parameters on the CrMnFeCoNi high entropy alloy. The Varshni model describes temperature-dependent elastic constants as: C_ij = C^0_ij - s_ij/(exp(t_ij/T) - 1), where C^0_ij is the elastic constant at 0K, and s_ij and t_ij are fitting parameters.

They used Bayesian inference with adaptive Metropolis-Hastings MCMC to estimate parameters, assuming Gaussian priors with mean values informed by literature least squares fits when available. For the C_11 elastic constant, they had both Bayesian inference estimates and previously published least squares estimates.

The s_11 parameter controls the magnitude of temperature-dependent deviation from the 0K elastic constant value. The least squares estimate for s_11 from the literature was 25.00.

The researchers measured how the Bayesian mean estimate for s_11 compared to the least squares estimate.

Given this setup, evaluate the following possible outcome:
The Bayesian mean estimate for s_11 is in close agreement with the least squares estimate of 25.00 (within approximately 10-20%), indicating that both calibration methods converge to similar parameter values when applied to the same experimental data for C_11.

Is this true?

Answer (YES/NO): YES